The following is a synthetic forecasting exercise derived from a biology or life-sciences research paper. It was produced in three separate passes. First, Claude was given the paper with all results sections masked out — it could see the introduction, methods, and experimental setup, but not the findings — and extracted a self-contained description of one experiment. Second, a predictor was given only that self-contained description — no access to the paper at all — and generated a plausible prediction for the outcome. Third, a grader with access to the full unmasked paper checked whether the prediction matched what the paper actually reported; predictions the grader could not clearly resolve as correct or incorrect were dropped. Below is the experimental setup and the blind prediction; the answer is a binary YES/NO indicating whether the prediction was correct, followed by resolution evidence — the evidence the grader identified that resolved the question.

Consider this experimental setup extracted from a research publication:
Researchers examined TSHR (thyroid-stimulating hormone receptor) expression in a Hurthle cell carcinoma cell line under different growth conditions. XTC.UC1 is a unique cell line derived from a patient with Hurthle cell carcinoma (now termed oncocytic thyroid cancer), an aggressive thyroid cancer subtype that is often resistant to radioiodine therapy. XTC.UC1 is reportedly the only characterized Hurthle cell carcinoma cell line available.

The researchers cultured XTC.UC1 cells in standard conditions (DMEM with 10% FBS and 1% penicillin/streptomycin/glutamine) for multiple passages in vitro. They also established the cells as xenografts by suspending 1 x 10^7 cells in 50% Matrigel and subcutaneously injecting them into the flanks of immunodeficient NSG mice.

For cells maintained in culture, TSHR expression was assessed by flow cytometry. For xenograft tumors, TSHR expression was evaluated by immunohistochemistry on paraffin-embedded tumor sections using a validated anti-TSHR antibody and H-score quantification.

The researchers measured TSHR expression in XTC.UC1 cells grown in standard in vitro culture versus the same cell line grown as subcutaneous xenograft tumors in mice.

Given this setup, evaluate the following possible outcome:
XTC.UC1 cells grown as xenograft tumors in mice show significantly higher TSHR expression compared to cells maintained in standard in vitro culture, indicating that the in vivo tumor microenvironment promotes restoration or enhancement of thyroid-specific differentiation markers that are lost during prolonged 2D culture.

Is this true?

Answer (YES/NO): YES